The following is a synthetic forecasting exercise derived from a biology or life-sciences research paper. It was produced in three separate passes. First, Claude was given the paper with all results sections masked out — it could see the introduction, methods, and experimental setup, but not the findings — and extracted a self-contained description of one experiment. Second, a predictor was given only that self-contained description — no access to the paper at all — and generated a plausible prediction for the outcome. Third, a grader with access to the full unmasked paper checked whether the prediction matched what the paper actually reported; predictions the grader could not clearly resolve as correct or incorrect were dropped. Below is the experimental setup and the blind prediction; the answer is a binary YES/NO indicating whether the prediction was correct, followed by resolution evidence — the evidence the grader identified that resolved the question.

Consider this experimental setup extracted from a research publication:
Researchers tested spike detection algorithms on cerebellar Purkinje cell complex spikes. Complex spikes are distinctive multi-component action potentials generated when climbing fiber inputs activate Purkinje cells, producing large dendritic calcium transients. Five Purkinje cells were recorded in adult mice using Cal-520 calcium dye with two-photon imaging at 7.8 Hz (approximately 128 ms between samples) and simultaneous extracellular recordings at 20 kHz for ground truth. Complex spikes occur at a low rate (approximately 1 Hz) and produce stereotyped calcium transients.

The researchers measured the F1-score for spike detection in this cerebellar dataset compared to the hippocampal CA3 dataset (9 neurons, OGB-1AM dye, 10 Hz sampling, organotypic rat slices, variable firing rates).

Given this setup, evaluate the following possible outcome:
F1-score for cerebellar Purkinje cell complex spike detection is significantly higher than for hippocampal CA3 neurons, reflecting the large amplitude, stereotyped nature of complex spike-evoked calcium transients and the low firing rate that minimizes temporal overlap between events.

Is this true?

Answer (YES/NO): NO